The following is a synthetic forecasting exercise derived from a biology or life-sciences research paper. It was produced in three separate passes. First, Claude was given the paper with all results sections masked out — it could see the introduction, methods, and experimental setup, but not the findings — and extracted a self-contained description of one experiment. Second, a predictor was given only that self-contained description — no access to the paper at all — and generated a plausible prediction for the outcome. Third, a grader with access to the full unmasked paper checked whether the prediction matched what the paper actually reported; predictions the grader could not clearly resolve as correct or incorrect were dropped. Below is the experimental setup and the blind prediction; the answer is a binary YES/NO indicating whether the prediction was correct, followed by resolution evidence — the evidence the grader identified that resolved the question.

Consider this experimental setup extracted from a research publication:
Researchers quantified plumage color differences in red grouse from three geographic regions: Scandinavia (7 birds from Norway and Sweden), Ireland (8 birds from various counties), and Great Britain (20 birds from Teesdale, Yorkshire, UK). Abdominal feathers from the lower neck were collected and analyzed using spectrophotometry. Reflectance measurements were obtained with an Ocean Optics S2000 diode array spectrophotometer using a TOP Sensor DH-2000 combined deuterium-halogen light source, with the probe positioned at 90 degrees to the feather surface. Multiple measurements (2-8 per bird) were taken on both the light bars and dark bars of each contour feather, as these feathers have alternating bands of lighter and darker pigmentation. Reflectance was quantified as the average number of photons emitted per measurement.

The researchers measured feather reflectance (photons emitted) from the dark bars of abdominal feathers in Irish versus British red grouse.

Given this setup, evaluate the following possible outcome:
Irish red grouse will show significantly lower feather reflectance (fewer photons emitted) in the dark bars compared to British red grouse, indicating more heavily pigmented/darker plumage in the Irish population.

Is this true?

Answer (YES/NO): NO